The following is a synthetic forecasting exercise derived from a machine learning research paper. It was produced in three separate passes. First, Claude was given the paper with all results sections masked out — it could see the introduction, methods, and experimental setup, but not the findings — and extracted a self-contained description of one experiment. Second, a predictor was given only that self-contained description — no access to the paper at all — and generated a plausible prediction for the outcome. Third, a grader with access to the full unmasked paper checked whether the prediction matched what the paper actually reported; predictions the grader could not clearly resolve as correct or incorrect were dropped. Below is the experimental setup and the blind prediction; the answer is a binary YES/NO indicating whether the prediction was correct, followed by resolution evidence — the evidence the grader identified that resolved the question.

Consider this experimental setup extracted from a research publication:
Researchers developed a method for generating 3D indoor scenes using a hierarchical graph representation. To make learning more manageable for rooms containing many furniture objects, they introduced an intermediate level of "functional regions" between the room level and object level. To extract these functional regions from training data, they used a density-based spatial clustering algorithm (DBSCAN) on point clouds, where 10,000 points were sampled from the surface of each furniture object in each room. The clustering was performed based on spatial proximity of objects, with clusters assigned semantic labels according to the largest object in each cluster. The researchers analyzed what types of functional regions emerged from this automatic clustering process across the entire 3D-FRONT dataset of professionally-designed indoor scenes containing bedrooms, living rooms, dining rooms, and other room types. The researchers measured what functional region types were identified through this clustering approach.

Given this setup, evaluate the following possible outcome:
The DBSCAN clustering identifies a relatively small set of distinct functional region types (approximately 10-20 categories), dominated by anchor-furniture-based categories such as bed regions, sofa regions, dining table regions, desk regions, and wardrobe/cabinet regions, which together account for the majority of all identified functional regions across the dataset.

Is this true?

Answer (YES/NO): NO